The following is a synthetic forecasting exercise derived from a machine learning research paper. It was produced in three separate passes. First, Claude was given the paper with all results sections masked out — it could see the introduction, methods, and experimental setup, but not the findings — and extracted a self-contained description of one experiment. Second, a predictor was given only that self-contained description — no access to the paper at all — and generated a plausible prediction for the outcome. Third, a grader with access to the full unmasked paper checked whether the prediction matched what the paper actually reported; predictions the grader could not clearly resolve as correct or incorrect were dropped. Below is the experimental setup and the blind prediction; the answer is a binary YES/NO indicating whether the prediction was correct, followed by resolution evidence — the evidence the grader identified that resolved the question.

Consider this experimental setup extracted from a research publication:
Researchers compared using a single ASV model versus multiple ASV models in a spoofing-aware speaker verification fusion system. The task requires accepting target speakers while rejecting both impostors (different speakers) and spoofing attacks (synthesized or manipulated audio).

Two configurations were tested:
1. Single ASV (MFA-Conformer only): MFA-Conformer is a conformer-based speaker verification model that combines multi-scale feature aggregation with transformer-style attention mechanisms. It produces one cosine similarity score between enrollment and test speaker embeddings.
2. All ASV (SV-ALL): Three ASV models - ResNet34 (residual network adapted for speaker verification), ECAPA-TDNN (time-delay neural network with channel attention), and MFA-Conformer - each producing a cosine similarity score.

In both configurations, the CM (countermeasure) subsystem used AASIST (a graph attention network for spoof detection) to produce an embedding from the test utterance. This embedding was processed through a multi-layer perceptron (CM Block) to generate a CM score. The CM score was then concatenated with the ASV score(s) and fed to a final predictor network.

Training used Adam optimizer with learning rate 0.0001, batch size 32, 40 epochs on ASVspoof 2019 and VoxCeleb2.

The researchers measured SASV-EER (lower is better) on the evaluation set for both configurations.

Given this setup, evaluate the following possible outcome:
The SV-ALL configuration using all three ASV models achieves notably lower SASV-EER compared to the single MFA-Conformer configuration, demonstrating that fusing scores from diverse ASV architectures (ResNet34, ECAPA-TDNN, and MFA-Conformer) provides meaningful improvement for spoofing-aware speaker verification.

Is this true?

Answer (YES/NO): NO